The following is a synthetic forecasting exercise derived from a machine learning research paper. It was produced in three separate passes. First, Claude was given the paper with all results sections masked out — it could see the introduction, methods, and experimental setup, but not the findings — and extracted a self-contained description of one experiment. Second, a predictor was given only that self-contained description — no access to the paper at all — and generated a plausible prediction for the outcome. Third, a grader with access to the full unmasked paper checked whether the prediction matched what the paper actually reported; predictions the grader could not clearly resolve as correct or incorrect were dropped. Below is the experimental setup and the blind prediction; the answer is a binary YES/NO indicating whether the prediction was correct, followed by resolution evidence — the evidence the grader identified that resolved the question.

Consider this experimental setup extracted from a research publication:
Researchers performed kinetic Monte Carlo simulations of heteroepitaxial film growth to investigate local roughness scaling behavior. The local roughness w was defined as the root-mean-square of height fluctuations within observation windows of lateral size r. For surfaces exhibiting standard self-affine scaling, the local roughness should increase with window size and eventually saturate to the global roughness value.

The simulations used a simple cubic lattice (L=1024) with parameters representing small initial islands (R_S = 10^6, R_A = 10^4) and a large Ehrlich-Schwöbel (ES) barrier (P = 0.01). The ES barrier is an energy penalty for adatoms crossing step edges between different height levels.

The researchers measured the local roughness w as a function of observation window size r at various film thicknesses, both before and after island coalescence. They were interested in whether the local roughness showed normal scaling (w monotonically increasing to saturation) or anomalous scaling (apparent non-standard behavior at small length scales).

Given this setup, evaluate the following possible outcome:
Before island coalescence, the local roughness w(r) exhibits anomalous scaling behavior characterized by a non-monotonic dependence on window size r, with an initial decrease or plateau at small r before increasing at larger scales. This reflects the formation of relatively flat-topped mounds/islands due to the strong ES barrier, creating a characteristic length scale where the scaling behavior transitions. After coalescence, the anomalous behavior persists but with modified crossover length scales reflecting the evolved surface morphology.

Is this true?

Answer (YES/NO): NO